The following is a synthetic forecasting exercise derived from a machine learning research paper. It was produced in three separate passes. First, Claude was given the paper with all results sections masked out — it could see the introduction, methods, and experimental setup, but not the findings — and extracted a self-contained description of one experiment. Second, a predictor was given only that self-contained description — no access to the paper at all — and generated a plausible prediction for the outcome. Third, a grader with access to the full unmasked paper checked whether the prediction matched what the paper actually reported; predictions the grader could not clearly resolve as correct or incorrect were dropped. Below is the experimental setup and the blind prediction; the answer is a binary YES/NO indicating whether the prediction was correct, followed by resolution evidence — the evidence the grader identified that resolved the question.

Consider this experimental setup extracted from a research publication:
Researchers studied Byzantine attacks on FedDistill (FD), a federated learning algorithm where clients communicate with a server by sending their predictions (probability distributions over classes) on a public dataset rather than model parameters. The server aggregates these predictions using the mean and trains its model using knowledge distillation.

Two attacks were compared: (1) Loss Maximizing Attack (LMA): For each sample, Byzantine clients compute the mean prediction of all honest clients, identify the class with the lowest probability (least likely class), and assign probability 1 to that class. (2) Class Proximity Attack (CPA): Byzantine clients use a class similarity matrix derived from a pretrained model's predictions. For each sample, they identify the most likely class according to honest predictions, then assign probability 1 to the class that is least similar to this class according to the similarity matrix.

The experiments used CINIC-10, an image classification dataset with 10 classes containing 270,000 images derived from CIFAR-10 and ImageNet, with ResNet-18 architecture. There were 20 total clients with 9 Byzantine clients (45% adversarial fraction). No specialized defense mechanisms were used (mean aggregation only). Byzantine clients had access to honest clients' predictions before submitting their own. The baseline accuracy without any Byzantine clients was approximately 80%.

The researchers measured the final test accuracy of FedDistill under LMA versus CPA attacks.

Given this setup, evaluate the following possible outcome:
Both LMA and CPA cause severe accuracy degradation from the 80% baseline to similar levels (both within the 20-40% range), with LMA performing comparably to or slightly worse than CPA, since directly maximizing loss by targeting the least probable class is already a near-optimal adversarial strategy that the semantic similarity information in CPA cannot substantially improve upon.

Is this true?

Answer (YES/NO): NO